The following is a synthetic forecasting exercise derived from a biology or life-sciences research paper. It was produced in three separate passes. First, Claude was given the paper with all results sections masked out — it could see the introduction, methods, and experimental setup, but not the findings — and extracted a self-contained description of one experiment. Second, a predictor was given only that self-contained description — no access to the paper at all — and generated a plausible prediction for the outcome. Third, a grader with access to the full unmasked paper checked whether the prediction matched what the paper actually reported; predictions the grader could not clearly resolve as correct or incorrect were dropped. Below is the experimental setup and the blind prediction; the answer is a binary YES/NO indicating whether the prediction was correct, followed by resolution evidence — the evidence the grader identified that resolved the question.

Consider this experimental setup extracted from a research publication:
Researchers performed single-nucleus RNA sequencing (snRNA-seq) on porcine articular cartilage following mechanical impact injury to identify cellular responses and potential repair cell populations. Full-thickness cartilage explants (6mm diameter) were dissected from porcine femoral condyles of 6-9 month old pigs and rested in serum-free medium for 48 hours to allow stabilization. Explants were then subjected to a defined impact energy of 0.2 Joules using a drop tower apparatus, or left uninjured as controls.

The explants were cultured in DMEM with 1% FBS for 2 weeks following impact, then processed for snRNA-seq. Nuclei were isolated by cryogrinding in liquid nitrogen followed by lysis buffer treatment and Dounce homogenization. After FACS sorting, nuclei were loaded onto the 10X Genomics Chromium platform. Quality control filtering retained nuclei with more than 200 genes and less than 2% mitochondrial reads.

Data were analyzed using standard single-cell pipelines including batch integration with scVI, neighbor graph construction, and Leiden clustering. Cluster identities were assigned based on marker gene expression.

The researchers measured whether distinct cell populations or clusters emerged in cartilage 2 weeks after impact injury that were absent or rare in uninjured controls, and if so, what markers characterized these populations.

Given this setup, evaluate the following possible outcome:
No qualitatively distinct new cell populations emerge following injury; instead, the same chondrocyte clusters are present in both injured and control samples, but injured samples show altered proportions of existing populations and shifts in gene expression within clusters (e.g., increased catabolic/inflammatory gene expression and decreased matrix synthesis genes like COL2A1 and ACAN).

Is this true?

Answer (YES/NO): NO